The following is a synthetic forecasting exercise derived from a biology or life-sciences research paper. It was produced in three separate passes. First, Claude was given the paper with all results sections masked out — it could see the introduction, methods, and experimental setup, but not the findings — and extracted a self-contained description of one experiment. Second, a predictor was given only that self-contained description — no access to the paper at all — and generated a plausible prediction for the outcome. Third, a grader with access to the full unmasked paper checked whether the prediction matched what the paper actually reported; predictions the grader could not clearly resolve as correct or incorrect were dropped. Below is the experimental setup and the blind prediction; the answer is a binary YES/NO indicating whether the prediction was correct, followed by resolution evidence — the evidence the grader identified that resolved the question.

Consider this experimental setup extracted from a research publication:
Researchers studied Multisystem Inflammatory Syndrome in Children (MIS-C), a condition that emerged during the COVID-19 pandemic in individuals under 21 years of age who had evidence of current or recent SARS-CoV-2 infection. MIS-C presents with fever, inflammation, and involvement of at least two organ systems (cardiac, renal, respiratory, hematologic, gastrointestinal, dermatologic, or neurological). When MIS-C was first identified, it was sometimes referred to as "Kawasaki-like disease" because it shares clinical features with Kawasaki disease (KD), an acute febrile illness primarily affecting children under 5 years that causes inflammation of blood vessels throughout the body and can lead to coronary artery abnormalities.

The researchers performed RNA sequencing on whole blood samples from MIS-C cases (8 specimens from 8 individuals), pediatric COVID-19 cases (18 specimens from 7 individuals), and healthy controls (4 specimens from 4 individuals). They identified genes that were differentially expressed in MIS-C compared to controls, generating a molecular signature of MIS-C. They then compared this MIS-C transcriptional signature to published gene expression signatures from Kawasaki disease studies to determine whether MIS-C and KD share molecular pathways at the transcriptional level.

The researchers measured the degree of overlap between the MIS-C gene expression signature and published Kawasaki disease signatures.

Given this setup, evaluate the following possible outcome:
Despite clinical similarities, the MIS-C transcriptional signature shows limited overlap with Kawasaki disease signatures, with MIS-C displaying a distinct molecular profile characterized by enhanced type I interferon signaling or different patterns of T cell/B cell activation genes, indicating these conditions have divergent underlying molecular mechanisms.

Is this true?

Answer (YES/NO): NO